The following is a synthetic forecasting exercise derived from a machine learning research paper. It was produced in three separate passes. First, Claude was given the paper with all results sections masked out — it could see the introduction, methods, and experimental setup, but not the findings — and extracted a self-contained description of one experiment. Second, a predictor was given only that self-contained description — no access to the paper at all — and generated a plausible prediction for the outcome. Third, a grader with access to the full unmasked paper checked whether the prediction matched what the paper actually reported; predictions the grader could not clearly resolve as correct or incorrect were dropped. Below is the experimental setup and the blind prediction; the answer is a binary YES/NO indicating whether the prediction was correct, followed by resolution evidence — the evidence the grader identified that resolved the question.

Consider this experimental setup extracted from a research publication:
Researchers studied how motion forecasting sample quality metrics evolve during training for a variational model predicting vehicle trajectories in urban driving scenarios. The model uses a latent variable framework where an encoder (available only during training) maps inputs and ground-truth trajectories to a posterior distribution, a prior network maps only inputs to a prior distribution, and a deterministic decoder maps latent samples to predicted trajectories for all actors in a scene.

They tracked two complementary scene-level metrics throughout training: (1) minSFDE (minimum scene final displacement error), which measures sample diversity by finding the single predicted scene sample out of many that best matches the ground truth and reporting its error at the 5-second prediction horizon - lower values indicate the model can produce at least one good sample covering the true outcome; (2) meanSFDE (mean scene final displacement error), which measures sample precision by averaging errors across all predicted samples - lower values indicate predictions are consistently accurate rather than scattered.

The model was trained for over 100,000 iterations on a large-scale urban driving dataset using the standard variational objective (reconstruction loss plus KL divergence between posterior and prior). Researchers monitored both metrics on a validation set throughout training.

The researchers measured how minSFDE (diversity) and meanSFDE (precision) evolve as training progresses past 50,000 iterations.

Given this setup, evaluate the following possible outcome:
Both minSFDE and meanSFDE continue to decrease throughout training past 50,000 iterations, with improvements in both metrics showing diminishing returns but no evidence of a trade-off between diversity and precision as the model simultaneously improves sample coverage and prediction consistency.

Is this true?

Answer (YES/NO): NO